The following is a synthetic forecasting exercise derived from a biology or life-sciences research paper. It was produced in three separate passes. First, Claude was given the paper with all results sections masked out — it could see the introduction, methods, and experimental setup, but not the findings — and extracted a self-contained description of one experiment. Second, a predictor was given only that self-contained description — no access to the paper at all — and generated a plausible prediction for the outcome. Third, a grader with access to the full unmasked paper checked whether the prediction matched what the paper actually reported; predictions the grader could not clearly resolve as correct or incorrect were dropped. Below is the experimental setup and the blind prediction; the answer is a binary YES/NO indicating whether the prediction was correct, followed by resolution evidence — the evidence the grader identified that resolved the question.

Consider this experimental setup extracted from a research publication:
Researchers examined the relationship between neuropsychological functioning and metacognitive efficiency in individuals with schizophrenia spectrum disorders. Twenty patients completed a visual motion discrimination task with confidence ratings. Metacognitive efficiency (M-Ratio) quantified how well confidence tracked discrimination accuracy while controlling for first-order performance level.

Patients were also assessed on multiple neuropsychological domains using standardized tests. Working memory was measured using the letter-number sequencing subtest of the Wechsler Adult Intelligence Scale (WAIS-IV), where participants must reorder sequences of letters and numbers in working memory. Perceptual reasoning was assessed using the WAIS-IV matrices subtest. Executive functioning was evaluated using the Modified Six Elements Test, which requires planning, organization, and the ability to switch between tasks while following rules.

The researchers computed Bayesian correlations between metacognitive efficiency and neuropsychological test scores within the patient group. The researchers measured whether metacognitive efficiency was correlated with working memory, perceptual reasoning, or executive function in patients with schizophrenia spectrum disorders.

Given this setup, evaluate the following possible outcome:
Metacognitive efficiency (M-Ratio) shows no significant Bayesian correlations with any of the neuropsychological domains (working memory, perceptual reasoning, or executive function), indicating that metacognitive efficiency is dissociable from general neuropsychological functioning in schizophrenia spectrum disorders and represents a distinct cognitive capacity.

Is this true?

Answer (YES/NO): NO